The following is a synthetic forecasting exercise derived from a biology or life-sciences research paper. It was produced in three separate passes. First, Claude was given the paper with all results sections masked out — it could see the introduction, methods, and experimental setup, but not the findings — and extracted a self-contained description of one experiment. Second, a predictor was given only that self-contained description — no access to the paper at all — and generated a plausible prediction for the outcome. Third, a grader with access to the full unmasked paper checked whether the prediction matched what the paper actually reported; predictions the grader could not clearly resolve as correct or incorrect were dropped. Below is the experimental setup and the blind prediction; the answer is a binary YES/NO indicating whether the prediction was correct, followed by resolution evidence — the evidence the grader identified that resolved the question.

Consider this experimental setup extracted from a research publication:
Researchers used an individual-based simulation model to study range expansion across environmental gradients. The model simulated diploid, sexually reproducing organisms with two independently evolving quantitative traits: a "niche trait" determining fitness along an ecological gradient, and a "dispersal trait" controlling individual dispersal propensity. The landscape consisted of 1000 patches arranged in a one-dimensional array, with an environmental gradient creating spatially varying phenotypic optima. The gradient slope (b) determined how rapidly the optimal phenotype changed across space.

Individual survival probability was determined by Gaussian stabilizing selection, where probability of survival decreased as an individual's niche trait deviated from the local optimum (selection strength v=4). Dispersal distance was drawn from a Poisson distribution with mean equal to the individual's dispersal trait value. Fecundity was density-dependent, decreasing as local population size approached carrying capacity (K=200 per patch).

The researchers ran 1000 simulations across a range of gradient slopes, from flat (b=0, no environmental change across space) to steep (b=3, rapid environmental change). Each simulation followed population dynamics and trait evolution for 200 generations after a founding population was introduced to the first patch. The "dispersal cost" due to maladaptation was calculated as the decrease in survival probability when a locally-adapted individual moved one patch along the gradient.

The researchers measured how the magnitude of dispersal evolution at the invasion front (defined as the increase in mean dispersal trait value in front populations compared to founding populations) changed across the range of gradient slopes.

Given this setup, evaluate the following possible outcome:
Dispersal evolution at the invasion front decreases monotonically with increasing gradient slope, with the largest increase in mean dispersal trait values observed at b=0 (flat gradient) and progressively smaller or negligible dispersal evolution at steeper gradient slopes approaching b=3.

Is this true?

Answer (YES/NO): YES